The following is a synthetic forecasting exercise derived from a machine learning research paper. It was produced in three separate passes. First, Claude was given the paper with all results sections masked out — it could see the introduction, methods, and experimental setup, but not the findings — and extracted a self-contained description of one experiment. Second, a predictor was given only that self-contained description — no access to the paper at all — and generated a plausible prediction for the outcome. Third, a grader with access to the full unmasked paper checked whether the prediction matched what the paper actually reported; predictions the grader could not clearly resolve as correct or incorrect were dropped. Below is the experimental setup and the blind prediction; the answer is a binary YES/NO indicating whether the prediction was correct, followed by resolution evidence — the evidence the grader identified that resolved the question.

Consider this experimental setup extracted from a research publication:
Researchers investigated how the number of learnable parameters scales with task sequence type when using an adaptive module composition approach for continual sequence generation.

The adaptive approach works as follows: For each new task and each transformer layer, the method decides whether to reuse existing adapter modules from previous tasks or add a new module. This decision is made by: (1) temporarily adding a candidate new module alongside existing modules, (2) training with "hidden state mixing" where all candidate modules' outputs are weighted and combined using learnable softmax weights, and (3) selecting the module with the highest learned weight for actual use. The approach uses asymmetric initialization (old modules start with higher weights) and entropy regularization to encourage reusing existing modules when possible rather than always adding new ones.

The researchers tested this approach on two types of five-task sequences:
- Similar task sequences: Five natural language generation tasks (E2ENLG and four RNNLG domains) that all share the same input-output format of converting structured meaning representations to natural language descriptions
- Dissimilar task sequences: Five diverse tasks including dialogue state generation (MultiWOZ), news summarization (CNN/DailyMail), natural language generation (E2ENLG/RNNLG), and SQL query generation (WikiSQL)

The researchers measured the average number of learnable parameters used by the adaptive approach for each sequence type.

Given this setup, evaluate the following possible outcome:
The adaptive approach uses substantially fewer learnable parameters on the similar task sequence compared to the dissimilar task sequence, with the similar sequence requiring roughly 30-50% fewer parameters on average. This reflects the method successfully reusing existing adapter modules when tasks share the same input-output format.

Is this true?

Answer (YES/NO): NO